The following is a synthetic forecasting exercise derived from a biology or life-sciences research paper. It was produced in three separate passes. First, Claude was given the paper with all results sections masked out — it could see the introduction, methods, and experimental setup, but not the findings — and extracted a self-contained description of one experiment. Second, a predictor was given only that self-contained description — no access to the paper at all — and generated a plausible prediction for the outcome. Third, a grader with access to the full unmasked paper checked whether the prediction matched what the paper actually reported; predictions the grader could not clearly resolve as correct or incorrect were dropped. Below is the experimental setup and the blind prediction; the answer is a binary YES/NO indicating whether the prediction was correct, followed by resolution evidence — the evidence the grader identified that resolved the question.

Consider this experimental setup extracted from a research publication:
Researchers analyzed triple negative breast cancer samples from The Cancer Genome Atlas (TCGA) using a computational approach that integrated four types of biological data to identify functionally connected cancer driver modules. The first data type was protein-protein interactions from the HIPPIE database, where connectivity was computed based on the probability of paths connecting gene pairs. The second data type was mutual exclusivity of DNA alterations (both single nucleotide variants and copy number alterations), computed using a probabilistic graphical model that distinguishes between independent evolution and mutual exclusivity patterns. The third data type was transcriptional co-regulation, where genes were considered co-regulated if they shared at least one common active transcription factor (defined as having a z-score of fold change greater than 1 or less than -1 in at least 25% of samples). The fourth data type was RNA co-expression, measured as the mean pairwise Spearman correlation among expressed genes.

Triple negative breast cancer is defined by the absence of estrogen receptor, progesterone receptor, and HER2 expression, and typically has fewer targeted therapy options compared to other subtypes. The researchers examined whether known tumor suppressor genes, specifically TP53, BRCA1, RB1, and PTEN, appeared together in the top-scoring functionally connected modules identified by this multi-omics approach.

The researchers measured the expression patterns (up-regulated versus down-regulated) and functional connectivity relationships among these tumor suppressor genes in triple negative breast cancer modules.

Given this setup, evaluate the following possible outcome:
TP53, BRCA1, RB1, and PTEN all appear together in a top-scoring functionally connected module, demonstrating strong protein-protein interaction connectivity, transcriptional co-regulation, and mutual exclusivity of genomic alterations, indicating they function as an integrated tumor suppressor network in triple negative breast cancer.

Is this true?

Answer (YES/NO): NO